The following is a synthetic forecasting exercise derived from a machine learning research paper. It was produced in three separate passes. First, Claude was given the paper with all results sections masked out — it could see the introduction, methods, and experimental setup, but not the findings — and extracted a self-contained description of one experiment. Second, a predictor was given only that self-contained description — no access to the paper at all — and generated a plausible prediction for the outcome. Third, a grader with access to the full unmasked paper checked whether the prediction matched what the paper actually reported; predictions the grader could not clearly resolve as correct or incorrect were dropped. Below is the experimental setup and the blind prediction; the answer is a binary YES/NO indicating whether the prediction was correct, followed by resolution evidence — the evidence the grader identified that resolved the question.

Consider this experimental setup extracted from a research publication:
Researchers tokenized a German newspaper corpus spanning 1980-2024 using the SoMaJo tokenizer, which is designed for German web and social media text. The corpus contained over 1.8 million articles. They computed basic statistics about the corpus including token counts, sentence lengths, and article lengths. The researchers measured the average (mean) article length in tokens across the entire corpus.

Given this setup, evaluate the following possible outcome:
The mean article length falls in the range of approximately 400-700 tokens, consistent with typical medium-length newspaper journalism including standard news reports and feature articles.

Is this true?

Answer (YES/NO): NO